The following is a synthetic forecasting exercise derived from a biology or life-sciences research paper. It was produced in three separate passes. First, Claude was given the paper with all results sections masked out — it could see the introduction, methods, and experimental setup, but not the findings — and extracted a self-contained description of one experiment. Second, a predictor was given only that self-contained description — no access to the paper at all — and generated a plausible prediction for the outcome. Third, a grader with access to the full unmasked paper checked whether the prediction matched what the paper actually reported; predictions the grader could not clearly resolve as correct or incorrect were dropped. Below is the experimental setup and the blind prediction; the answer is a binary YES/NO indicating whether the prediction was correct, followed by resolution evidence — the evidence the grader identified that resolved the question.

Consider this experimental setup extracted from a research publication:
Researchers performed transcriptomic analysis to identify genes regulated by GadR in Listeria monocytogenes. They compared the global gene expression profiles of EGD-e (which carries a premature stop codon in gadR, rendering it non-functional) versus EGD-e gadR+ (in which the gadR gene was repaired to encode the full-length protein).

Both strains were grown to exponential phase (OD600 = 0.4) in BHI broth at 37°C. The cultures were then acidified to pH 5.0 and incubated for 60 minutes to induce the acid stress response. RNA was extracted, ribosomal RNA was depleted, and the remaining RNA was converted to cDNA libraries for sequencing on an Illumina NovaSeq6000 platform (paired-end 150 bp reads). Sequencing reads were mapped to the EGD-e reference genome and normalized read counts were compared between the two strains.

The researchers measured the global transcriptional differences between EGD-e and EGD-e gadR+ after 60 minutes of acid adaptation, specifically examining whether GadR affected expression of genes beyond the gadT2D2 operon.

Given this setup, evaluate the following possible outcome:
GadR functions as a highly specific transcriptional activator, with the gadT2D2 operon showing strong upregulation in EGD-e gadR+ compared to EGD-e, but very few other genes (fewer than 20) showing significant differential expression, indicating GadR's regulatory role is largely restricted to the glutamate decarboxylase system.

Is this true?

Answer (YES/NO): YES